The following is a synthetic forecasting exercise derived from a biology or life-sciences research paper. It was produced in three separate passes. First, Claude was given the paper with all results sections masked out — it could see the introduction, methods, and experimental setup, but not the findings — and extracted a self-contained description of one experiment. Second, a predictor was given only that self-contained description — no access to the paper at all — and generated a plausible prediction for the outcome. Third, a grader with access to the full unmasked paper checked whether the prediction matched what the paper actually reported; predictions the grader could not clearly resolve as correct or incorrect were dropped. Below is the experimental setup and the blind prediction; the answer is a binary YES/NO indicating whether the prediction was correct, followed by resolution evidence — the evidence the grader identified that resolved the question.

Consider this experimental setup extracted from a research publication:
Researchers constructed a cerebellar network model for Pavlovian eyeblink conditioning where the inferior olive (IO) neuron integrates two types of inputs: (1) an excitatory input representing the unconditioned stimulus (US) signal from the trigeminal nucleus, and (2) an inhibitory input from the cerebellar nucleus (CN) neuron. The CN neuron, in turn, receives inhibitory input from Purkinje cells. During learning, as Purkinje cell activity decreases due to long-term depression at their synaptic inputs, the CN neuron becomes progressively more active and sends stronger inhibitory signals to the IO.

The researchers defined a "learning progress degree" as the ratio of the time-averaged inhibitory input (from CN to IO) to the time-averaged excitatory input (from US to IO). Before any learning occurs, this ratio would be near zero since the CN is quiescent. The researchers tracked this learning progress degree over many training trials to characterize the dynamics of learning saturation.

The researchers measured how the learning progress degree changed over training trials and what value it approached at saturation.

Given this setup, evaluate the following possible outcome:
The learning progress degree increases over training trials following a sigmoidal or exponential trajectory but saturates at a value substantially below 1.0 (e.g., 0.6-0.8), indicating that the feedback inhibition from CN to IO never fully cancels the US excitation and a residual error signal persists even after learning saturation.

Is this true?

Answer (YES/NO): NO